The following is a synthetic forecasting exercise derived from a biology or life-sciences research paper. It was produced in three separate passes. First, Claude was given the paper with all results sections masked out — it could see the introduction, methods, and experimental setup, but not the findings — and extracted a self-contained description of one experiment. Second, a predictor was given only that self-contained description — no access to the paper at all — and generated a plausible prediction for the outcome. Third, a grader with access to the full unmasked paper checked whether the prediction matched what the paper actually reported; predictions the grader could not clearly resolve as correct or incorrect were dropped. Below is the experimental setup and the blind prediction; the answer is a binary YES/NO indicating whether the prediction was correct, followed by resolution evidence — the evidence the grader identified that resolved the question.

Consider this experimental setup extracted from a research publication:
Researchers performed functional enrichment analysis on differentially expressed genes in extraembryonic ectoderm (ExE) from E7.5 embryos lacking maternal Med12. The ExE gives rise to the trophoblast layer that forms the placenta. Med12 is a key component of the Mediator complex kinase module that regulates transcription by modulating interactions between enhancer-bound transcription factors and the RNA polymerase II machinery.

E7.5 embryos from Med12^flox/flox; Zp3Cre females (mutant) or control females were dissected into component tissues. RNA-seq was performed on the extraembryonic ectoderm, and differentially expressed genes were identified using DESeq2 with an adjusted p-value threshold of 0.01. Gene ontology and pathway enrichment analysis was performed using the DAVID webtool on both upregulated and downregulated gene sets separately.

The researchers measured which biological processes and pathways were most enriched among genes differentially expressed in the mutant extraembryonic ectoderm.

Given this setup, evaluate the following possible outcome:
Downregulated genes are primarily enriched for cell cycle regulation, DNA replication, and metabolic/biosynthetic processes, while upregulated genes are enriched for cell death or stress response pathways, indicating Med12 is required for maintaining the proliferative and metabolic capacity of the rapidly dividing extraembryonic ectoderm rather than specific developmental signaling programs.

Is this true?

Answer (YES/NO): NO